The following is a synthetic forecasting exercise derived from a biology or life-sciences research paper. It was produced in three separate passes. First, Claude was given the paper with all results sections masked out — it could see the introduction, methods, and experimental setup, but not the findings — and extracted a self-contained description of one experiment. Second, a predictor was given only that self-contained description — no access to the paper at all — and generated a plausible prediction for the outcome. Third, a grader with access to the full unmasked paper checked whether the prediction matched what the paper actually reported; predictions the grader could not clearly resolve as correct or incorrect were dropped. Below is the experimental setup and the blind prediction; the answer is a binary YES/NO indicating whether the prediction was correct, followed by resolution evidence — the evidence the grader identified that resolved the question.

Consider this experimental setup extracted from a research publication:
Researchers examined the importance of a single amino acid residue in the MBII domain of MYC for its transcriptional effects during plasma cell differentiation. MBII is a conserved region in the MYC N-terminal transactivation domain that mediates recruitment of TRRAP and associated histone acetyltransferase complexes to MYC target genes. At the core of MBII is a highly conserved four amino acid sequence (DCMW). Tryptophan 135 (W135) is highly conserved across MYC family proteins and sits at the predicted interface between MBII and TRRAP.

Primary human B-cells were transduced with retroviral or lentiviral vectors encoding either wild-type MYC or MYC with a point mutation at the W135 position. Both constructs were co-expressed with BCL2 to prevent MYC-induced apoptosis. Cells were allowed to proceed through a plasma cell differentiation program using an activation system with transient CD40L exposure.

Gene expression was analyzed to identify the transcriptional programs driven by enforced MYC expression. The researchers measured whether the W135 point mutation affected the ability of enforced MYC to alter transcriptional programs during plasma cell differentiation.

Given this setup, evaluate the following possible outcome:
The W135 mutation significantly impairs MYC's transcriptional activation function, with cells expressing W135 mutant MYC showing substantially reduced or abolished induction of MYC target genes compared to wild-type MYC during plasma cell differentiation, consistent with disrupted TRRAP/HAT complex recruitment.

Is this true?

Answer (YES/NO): YES